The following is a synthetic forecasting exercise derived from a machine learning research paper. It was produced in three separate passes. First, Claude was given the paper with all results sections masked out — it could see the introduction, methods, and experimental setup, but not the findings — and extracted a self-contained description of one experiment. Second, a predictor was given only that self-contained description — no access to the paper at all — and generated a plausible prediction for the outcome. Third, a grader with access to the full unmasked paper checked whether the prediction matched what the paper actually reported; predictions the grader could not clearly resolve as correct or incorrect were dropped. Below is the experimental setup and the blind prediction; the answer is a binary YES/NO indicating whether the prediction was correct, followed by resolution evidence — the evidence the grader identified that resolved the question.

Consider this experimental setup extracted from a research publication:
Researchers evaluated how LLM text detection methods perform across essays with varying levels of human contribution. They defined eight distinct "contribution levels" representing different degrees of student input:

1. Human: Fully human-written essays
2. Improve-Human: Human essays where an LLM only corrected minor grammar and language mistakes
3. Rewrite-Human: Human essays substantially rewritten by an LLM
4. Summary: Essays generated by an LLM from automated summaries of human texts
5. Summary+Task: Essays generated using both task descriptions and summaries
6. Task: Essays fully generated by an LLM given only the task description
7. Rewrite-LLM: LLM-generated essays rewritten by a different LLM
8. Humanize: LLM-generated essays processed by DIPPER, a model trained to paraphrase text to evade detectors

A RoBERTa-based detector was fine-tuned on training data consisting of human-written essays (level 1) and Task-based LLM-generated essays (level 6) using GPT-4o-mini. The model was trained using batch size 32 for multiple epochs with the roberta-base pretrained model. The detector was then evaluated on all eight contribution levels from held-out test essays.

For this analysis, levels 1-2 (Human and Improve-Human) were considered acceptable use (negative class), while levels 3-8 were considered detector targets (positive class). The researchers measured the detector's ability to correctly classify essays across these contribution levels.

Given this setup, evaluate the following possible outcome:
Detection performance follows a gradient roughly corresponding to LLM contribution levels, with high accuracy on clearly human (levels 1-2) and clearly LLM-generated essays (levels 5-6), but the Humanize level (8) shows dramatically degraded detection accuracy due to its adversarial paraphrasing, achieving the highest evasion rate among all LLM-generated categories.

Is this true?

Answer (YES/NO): NO